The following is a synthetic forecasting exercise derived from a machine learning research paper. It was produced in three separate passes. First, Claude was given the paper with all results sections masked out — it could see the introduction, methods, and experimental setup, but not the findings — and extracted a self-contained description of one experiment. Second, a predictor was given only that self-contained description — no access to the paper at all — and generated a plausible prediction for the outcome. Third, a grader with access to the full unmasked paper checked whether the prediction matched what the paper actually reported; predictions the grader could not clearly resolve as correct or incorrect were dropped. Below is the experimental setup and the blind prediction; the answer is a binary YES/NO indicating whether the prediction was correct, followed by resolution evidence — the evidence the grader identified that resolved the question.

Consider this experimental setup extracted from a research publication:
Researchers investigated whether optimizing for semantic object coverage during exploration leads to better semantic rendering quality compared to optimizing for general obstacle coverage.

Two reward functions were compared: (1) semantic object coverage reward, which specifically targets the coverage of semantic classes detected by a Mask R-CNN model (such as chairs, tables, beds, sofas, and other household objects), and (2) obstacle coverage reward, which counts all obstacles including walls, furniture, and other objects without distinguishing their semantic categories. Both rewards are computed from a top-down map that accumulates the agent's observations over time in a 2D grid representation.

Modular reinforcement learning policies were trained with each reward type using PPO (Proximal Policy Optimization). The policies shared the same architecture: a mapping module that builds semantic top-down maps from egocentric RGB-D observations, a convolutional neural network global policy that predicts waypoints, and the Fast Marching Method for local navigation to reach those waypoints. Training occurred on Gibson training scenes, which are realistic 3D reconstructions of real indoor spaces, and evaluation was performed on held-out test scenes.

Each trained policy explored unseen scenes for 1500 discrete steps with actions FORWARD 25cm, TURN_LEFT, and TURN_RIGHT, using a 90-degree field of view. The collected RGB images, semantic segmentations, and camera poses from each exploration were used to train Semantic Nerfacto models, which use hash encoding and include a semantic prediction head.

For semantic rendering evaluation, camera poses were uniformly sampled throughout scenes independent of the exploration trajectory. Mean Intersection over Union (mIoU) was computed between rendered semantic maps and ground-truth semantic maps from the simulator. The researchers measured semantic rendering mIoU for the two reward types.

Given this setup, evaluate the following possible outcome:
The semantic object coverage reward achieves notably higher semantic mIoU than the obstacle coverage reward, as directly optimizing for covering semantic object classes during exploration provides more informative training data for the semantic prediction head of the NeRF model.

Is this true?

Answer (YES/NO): NO